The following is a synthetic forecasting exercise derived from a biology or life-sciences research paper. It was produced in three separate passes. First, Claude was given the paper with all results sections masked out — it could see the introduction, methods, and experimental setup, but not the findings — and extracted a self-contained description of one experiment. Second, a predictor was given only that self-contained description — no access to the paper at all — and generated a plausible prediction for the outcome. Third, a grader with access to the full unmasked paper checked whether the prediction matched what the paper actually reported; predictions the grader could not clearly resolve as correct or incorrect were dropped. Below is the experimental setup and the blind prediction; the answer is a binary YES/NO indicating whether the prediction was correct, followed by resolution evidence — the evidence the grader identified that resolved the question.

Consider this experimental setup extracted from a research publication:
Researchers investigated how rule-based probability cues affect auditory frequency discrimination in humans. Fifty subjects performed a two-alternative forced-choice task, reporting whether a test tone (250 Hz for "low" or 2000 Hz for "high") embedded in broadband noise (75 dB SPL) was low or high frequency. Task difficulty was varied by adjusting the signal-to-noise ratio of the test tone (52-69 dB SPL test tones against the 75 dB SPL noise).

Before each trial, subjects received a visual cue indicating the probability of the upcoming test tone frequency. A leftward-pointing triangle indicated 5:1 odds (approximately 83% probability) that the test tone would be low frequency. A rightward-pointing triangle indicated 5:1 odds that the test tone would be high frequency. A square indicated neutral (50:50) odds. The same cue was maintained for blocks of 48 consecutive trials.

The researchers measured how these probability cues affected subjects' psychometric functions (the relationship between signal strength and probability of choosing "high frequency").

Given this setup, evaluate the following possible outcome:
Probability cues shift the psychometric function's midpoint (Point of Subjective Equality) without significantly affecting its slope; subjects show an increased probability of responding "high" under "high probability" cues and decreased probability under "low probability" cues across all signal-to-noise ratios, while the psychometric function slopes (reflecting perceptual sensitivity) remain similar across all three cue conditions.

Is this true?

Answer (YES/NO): YES